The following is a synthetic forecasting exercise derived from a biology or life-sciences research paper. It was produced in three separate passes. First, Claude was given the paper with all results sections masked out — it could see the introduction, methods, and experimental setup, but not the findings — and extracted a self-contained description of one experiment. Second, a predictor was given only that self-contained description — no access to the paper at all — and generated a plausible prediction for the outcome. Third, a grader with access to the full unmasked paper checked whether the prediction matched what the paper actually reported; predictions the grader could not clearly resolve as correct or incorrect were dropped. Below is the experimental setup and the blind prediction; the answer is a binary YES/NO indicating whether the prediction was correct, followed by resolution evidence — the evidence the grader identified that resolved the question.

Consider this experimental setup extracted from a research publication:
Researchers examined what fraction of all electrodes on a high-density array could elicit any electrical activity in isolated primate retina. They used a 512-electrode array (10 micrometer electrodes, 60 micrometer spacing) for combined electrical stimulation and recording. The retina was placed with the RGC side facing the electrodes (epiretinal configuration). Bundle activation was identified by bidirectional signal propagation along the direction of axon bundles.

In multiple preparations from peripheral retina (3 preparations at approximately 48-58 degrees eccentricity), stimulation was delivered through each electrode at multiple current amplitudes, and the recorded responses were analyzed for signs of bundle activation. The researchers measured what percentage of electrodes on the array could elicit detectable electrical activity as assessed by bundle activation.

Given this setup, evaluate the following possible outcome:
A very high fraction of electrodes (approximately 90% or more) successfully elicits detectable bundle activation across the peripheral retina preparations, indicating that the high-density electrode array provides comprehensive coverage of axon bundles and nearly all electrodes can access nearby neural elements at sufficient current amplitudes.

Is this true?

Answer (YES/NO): YES